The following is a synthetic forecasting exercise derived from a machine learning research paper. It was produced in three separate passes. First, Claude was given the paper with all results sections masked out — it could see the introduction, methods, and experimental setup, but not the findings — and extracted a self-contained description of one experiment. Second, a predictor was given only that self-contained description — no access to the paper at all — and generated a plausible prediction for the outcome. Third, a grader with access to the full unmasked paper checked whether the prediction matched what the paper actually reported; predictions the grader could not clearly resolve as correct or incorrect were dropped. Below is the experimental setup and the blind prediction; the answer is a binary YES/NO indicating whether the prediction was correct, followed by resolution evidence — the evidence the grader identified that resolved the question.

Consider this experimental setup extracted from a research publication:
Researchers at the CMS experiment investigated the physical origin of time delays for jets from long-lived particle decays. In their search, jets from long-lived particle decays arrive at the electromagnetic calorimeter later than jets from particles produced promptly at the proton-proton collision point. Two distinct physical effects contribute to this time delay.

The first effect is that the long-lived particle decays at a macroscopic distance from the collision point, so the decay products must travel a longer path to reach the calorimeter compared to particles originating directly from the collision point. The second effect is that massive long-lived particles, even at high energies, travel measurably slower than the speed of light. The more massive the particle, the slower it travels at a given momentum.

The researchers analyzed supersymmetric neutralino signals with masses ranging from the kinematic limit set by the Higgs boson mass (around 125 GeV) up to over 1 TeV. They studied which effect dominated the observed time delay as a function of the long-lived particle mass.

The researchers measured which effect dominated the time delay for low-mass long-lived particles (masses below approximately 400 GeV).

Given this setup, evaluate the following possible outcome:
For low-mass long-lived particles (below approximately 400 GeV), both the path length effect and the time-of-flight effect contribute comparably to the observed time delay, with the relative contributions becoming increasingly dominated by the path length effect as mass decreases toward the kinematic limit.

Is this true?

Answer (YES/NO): NO